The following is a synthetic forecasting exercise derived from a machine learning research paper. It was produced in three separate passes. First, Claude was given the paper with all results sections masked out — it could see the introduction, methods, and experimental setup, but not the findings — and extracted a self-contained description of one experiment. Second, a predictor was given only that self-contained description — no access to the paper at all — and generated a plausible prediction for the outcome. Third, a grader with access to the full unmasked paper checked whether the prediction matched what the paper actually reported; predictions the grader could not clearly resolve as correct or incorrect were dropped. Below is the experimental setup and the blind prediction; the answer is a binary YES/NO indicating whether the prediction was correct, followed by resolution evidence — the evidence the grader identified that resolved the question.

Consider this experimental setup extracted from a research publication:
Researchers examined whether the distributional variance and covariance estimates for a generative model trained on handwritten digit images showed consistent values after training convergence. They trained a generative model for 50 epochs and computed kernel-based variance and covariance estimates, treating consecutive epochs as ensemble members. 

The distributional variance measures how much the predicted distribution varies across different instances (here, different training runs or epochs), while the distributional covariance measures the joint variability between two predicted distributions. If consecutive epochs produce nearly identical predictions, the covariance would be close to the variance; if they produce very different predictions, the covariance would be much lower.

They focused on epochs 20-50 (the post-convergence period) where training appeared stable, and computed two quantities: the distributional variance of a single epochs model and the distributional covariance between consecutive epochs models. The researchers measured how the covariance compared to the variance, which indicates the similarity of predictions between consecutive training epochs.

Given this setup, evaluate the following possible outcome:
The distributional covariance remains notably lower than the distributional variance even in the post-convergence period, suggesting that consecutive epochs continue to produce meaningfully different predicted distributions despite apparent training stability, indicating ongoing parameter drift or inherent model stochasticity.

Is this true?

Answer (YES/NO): NO